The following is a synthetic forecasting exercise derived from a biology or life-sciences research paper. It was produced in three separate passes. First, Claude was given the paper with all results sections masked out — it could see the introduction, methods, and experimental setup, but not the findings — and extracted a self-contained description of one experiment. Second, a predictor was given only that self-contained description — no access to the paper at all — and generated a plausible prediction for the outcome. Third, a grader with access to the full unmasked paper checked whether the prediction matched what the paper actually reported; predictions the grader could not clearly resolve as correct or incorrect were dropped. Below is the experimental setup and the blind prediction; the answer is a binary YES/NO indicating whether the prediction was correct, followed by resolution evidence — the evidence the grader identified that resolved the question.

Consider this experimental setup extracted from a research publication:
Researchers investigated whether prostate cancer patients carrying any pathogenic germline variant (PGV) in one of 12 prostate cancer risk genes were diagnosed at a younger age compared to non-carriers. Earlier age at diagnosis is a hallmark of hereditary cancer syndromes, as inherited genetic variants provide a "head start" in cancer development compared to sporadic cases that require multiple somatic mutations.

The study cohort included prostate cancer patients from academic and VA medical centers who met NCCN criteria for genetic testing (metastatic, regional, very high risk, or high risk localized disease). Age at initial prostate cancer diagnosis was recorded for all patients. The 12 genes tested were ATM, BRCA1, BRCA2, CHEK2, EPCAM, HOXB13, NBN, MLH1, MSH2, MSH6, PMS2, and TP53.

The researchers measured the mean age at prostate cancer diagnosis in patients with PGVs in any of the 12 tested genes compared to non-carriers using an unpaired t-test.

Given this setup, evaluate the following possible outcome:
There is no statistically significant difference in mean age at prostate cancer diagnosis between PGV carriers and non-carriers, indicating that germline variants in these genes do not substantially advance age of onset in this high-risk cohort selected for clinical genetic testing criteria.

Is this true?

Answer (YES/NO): YES